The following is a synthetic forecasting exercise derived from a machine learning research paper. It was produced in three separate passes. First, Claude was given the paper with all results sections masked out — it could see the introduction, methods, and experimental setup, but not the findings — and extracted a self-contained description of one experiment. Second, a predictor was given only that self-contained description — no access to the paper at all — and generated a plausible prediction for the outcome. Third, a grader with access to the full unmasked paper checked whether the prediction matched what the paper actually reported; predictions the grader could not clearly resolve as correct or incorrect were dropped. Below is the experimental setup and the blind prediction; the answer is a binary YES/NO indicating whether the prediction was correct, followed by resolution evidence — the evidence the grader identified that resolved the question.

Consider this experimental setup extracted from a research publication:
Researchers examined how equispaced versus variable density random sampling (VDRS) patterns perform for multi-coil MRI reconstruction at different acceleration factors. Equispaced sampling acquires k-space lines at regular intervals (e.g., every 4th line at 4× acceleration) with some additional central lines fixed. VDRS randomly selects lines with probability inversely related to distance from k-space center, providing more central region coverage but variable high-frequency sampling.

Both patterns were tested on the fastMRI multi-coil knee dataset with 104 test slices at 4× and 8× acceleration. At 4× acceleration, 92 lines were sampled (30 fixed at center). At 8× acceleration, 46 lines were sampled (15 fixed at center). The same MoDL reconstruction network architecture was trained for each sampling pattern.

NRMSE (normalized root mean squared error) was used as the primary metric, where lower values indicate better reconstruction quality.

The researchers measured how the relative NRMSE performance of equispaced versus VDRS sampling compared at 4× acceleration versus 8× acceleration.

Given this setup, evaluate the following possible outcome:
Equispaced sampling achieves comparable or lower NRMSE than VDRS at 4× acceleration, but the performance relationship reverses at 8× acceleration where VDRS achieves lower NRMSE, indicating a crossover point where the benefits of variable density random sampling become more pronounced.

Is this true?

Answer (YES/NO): NO